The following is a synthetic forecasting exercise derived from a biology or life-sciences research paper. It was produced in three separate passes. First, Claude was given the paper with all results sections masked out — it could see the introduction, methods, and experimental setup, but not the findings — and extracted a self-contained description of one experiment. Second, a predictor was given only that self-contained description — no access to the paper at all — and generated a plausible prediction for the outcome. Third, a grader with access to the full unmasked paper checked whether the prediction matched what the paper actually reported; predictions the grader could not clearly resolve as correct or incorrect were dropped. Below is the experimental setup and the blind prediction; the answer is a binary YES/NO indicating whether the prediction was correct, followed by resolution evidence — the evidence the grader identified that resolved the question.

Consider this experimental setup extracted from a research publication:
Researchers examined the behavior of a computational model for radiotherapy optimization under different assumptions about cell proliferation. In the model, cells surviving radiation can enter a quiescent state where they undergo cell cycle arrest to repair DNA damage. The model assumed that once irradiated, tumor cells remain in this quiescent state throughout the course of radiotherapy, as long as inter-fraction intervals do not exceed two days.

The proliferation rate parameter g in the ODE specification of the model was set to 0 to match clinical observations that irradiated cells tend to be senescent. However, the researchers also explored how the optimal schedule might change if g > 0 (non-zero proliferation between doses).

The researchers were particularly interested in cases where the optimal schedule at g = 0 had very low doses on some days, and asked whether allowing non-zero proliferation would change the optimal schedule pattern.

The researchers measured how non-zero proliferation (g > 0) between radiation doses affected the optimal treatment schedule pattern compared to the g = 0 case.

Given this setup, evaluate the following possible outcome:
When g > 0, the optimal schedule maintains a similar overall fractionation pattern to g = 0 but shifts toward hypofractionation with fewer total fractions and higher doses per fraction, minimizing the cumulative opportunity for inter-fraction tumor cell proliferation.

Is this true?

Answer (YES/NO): NO